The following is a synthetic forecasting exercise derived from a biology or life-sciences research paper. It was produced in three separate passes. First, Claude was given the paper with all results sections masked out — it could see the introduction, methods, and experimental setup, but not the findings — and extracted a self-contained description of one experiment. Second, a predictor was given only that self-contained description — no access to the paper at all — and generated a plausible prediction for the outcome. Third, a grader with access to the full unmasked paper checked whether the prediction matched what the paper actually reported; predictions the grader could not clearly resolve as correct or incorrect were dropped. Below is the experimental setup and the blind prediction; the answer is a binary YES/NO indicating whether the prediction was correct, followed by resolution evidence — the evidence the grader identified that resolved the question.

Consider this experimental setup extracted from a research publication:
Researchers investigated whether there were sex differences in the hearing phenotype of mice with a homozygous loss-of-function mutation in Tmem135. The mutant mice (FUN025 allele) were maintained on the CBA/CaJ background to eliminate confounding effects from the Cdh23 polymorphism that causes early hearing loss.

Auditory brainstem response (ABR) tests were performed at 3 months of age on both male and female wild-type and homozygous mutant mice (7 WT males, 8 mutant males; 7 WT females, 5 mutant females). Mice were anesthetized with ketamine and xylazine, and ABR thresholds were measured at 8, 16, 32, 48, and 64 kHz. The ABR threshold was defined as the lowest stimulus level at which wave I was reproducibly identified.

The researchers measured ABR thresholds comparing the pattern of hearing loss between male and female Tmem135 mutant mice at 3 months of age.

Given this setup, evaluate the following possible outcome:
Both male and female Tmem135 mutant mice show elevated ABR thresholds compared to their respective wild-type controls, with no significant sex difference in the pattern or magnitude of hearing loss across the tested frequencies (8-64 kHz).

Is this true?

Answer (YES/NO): YES